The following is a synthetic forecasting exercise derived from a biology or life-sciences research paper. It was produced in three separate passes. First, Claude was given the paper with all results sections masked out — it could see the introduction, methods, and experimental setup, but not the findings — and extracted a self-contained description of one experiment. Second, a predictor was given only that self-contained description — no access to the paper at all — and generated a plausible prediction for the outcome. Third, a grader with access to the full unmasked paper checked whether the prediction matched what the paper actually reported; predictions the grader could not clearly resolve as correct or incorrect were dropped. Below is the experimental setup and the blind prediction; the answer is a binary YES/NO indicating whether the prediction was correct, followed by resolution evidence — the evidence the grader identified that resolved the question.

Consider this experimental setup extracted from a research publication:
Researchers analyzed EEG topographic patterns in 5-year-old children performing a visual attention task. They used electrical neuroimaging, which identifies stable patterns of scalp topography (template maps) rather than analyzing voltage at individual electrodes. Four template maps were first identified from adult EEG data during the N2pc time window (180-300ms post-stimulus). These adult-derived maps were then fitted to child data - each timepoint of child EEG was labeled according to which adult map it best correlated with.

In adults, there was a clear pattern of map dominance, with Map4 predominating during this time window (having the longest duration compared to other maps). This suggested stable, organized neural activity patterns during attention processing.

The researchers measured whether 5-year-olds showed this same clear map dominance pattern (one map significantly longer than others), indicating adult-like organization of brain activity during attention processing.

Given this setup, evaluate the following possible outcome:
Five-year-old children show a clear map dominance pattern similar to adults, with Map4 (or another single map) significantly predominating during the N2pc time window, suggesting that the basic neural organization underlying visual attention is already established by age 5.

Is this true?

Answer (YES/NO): NO